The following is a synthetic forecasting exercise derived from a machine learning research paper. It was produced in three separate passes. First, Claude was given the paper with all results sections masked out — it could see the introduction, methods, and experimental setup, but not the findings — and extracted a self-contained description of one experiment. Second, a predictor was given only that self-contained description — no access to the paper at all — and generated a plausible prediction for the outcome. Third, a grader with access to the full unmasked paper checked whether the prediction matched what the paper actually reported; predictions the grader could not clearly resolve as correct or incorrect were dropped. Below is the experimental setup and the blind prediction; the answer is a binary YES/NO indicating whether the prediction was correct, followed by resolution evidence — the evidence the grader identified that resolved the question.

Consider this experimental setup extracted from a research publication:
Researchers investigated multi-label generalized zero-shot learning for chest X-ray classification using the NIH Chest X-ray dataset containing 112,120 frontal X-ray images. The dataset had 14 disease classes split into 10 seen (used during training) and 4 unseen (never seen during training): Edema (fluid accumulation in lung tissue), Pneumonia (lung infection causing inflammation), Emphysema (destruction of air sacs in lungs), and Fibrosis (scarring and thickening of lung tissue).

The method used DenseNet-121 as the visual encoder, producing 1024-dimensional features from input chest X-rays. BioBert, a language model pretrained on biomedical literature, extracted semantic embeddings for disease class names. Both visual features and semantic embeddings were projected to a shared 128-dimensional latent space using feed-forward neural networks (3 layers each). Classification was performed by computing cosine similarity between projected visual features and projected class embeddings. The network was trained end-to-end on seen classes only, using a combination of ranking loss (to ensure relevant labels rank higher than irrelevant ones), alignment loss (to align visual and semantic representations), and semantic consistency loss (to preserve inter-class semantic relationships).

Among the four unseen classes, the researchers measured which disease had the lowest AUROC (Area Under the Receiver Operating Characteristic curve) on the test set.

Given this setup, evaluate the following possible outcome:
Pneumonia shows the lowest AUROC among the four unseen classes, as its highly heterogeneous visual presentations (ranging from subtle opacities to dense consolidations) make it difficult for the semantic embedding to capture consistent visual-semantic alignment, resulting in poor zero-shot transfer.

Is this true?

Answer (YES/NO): NO